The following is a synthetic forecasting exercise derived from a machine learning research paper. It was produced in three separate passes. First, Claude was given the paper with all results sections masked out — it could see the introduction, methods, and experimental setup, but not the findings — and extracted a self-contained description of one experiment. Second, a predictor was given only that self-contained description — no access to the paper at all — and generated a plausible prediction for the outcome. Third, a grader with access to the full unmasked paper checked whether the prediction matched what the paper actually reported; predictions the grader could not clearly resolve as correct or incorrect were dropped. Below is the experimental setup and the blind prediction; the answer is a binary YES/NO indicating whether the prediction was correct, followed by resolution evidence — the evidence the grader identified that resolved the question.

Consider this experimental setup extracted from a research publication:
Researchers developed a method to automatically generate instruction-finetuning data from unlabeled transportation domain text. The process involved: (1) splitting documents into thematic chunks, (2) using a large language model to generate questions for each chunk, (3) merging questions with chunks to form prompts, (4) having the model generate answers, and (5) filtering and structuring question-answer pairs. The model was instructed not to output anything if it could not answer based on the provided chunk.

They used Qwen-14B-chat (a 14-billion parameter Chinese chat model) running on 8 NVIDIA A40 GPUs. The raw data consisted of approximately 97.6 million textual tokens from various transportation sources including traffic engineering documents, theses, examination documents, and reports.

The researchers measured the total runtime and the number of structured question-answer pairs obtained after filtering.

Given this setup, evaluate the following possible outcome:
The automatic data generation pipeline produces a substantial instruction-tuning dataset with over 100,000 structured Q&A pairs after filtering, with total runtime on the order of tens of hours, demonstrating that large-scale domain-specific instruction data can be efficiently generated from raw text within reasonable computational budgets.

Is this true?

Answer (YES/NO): NO